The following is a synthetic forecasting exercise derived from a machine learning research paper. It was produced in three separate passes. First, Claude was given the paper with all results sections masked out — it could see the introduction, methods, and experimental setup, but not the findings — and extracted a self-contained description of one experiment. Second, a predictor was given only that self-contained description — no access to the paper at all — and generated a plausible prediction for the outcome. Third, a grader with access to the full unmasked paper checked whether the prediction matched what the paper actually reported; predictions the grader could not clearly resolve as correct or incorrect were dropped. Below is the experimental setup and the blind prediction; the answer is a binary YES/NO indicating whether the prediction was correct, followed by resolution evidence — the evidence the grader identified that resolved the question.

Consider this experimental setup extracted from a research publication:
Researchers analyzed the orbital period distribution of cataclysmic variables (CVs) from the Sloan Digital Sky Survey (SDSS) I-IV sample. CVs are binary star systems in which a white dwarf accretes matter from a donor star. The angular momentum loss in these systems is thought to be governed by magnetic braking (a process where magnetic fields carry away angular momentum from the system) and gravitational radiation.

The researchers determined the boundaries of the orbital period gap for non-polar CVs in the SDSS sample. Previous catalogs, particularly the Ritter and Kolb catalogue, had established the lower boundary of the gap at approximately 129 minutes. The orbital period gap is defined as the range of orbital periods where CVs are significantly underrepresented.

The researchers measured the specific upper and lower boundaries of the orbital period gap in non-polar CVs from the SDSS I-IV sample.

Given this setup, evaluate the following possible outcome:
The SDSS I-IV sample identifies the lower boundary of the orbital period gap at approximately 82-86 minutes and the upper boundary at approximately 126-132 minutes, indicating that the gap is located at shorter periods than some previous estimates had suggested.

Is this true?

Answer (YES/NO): NO